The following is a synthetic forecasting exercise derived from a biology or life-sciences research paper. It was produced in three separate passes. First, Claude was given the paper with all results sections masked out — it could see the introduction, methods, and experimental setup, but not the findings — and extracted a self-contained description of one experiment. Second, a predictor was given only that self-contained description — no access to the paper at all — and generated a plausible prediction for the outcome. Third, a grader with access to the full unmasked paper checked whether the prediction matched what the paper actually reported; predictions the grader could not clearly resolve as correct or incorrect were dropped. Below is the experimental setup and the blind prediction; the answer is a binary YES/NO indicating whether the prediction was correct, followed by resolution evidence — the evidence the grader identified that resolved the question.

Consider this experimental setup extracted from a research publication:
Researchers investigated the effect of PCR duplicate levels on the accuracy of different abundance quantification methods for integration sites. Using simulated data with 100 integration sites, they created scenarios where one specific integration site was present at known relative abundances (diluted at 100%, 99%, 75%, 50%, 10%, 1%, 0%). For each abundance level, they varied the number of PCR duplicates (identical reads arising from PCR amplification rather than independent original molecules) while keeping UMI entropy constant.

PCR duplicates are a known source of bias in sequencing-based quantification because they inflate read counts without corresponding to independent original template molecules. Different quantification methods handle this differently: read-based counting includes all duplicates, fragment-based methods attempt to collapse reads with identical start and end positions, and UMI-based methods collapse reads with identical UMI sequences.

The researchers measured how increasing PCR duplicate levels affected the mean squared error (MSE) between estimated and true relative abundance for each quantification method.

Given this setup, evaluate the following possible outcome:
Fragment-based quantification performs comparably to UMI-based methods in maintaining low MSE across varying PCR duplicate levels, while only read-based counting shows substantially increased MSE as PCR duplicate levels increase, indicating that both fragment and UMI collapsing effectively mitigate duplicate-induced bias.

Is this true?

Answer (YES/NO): NO